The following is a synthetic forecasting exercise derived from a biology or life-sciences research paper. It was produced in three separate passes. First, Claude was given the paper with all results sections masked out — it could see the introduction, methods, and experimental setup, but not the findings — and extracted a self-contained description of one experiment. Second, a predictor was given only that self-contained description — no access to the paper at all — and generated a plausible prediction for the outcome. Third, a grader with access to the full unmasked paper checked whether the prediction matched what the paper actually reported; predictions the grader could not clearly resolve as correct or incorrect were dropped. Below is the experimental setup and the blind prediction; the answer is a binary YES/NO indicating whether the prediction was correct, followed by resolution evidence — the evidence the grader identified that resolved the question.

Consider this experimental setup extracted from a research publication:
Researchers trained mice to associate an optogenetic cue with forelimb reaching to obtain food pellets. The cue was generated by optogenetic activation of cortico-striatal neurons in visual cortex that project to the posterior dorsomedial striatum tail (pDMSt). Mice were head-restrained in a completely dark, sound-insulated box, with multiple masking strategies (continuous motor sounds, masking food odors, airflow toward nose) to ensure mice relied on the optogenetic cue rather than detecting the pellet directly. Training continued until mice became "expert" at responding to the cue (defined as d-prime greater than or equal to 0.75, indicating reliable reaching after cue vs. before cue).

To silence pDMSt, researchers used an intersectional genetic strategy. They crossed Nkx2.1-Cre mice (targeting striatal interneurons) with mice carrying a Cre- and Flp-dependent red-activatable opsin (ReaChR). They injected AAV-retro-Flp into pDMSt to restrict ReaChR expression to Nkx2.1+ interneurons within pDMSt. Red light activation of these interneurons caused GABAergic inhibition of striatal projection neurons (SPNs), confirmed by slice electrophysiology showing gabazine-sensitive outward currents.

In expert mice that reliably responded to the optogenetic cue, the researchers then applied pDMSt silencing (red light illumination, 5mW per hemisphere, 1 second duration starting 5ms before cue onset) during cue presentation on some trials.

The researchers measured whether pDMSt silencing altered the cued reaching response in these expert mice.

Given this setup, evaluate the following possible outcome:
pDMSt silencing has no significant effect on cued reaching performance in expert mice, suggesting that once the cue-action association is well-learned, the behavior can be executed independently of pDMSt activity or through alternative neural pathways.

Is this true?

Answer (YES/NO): YES